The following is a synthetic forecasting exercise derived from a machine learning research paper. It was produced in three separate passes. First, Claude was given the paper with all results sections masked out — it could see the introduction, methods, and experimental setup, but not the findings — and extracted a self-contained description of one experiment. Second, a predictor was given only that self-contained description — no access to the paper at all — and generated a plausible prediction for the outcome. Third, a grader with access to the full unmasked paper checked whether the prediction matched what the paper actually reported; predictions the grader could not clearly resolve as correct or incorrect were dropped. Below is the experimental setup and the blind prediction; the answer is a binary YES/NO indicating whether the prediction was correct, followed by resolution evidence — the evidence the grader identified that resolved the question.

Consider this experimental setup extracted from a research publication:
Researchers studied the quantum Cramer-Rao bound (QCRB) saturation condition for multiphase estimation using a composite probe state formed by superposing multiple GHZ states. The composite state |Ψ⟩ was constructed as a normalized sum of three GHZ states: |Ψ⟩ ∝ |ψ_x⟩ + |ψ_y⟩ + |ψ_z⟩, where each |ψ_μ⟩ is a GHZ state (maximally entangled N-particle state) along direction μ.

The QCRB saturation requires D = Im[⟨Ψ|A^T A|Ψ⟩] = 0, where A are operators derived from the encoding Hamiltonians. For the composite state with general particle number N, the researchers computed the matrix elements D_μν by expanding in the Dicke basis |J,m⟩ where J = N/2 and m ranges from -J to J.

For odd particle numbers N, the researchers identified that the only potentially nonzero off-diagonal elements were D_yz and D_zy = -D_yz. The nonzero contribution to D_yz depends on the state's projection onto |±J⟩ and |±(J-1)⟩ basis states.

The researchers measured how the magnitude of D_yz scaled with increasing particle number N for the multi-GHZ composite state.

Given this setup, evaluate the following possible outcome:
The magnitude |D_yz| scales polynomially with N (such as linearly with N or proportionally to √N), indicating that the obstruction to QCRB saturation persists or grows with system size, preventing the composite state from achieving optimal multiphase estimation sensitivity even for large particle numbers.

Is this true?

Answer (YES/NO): NO